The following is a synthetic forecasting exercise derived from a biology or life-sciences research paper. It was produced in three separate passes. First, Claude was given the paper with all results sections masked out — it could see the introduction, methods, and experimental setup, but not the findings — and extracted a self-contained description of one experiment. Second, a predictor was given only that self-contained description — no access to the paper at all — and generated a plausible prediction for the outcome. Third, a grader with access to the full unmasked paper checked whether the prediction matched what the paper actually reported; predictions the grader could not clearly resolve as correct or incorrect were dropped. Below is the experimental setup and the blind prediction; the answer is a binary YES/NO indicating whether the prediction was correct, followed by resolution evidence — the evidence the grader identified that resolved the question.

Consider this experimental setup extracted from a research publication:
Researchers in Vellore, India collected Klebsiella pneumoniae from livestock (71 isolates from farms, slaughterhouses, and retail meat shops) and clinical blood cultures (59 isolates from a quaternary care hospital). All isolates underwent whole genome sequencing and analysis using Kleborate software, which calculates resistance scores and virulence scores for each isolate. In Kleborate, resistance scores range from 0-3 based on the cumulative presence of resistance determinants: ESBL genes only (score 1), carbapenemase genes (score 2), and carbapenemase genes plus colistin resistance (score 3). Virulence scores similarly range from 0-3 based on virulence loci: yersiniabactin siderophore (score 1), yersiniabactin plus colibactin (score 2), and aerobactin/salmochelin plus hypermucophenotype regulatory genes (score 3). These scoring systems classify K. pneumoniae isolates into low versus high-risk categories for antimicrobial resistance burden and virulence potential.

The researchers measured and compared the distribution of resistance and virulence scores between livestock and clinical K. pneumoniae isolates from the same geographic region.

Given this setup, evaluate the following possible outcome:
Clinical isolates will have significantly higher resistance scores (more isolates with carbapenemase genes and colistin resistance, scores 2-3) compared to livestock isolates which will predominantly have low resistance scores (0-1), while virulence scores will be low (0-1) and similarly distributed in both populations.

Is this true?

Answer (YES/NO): NO